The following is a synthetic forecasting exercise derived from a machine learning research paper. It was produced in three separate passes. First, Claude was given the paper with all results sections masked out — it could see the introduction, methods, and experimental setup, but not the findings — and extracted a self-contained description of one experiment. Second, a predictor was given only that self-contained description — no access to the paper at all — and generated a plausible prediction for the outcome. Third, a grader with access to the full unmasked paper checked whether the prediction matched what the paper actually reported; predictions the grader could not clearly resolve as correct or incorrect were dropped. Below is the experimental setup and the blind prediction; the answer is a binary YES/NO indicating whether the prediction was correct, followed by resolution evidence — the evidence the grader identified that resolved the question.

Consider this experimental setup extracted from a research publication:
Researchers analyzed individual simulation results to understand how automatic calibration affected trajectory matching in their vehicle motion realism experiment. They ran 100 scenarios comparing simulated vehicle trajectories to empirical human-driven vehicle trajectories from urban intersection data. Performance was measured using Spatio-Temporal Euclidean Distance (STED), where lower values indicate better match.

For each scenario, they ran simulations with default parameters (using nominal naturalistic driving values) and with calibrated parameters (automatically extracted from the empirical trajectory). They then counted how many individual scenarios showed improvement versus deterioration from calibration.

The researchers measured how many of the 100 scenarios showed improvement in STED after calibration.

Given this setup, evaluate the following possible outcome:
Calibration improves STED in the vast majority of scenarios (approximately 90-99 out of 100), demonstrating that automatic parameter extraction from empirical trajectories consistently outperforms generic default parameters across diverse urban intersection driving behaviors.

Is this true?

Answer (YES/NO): NO